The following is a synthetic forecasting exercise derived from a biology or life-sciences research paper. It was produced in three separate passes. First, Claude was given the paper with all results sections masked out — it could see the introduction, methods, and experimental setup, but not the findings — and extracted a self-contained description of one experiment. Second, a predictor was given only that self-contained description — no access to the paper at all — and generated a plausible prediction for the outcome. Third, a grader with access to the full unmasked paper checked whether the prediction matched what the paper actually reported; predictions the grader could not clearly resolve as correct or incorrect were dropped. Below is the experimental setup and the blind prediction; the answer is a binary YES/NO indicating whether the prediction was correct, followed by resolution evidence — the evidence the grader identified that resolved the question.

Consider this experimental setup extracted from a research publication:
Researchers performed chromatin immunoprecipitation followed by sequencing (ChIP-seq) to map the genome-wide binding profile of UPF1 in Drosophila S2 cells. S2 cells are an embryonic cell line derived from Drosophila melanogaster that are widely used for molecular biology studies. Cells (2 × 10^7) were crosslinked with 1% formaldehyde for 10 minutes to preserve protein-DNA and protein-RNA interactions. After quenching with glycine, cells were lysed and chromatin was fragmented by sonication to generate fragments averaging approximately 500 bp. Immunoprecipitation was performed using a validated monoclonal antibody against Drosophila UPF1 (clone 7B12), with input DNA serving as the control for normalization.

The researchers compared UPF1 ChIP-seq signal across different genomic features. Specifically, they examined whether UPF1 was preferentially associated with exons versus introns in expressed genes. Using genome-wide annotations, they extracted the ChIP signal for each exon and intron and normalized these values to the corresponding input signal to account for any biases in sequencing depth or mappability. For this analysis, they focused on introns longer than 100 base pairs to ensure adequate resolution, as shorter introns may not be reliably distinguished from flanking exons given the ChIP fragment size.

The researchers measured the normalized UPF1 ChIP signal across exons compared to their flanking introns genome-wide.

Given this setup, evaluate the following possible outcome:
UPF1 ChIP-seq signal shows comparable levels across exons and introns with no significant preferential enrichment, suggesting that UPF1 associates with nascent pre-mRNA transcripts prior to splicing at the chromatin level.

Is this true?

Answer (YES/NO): NO